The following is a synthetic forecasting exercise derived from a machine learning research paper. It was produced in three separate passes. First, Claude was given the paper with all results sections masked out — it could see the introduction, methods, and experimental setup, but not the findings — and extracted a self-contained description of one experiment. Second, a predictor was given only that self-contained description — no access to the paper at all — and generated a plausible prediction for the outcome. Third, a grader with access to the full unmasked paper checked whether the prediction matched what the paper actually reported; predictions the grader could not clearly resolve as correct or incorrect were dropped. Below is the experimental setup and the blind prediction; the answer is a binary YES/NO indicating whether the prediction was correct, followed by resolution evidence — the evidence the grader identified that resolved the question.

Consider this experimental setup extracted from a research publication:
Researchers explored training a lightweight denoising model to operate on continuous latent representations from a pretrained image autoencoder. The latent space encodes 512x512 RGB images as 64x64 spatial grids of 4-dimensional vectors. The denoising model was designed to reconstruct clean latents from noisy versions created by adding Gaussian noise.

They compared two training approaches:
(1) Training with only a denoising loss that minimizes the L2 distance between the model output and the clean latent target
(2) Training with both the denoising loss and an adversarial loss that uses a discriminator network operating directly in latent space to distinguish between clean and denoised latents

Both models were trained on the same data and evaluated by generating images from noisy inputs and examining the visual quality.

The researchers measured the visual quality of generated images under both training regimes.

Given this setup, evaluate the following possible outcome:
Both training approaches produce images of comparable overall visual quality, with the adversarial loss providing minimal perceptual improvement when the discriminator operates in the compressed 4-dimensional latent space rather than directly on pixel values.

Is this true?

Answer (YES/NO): NO